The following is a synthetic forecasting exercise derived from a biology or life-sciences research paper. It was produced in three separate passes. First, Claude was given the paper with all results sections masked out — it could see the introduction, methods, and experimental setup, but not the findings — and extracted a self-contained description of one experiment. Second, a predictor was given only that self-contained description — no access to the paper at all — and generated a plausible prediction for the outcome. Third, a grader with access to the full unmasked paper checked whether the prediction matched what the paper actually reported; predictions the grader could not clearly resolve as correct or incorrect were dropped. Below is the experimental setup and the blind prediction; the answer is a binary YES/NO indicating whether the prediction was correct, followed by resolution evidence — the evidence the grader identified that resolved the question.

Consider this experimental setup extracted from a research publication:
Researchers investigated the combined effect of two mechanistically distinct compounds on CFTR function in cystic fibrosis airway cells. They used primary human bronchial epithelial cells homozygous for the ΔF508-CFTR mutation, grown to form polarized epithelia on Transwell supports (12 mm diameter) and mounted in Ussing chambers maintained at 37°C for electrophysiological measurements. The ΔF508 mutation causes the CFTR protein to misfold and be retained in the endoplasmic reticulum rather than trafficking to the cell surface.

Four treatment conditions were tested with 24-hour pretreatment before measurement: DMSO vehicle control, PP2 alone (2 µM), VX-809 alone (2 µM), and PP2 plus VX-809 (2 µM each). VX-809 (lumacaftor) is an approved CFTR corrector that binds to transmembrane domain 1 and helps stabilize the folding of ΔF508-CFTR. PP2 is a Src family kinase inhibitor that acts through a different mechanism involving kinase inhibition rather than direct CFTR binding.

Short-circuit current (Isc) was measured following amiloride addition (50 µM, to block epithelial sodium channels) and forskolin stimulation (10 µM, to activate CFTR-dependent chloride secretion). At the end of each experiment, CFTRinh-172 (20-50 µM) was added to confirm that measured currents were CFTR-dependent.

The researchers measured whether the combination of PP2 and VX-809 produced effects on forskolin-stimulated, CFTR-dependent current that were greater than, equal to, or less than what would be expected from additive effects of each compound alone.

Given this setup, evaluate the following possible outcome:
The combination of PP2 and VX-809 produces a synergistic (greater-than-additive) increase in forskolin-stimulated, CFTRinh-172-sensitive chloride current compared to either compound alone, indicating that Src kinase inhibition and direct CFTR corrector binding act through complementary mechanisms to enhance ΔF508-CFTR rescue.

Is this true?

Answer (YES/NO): YES